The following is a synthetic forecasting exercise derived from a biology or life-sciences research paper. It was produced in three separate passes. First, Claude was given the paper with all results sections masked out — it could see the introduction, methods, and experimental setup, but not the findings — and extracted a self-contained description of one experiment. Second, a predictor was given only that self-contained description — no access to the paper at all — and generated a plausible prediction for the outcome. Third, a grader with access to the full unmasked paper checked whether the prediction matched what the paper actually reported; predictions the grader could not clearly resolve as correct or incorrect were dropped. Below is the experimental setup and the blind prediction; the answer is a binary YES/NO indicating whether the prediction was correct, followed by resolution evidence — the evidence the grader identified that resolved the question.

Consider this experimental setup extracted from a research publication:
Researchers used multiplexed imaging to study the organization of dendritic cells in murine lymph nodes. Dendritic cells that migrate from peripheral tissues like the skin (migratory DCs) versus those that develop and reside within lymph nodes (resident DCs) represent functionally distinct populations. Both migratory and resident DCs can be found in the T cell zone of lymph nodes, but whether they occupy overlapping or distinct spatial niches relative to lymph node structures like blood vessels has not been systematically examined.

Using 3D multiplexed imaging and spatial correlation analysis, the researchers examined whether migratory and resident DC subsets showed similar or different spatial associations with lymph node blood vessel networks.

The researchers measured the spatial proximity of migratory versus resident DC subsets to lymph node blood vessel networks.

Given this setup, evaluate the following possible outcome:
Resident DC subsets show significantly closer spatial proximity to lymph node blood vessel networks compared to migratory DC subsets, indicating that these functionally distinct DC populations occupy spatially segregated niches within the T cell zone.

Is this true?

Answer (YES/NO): YES